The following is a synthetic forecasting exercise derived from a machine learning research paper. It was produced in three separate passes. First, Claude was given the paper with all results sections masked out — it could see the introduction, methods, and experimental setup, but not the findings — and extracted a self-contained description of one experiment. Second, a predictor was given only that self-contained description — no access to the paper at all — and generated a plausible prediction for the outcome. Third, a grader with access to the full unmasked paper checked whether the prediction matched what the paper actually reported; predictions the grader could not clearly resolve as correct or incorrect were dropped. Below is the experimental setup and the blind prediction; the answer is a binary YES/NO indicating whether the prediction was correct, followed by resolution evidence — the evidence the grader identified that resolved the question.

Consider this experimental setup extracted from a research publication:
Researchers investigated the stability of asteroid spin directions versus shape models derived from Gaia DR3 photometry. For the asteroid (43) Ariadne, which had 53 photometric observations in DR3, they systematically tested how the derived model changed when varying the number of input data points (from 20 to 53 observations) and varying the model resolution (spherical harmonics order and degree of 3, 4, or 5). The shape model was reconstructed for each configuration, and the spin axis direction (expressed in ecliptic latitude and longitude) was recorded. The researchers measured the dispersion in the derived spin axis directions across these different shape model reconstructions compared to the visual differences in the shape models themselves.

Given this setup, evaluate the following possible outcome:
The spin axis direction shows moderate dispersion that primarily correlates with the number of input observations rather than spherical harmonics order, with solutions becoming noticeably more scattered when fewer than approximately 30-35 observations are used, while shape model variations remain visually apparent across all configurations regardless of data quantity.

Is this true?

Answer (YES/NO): NO